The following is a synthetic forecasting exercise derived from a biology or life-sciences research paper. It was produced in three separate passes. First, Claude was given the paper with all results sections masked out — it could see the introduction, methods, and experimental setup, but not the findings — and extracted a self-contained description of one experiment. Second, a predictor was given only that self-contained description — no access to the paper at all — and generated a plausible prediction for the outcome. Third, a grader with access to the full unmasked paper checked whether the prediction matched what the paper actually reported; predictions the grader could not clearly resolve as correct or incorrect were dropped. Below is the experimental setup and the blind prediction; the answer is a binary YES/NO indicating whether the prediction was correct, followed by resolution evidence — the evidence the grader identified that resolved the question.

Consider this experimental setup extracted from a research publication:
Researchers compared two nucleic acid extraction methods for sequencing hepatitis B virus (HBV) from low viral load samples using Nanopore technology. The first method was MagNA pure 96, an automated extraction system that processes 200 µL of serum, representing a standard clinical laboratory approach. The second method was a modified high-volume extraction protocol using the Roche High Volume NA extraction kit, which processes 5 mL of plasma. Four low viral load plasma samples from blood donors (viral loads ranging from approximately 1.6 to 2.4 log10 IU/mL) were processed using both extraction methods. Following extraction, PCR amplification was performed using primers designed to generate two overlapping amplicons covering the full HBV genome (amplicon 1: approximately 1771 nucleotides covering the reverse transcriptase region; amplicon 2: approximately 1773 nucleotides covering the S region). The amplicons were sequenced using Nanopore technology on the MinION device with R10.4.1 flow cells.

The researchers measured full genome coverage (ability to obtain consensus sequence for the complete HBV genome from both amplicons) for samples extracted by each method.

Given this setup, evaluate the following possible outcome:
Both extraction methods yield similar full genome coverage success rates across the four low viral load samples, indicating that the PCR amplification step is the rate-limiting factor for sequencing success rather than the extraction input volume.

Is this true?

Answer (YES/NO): NO